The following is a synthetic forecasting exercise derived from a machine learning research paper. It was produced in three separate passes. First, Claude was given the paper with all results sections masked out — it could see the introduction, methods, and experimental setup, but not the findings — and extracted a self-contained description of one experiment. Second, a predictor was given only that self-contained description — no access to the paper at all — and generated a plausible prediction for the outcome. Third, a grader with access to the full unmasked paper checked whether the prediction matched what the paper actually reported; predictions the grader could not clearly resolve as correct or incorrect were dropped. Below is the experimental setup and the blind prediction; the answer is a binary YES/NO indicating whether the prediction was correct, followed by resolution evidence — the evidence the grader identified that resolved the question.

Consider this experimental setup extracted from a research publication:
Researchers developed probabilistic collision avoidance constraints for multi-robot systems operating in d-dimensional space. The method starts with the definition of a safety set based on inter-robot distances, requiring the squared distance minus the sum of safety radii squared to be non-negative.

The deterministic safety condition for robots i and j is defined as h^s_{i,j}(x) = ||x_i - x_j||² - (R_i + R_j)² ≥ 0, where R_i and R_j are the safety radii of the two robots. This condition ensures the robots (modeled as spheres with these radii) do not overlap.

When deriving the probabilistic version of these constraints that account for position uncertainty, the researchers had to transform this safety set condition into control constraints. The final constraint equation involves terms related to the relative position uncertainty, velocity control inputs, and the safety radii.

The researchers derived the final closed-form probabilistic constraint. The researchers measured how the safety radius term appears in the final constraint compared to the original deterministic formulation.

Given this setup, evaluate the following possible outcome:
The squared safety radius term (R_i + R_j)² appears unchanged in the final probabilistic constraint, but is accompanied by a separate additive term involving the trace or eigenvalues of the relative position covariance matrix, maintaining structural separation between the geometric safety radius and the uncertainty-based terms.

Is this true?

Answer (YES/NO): NO